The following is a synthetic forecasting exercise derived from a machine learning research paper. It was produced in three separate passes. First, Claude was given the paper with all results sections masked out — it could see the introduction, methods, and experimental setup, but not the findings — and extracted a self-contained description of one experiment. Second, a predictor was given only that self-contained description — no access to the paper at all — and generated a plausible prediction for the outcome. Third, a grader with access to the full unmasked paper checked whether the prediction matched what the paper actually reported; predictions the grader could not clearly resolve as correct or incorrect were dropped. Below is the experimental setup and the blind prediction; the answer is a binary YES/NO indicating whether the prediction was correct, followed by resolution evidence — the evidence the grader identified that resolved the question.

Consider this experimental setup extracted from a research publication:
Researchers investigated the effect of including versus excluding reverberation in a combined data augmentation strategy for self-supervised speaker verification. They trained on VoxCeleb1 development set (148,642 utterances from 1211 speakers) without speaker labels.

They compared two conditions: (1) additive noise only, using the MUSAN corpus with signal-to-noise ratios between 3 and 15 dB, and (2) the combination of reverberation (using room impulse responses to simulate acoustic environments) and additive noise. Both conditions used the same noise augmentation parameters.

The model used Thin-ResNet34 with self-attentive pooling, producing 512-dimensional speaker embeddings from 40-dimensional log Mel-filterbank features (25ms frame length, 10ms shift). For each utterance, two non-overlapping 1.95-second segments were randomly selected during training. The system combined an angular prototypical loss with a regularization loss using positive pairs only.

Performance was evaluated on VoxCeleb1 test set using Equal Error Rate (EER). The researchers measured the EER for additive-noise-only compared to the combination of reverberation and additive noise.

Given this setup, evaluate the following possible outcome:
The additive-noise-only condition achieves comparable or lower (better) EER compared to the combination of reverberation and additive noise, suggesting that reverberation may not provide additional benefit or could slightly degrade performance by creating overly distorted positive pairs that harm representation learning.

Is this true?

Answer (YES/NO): NO